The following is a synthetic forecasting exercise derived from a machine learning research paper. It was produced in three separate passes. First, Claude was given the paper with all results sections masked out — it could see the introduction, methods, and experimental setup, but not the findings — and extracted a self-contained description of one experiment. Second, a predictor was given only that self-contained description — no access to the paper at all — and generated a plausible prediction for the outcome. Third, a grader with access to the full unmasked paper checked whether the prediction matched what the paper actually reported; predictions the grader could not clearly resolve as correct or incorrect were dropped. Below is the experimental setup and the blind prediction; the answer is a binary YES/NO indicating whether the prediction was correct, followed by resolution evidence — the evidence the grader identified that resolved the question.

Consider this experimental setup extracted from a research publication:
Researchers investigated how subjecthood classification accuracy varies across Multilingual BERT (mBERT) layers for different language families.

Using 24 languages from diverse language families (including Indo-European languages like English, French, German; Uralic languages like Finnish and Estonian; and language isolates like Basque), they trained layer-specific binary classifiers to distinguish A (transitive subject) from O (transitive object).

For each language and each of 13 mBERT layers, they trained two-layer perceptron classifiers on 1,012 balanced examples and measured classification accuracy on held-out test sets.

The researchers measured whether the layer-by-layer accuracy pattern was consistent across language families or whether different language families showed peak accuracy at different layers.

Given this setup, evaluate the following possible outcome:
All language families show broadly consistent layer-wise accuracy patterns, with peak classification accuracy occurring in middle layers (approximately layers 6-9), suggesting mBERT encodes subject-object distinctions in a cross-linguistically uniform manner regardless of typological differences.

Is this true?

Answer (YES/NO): NO